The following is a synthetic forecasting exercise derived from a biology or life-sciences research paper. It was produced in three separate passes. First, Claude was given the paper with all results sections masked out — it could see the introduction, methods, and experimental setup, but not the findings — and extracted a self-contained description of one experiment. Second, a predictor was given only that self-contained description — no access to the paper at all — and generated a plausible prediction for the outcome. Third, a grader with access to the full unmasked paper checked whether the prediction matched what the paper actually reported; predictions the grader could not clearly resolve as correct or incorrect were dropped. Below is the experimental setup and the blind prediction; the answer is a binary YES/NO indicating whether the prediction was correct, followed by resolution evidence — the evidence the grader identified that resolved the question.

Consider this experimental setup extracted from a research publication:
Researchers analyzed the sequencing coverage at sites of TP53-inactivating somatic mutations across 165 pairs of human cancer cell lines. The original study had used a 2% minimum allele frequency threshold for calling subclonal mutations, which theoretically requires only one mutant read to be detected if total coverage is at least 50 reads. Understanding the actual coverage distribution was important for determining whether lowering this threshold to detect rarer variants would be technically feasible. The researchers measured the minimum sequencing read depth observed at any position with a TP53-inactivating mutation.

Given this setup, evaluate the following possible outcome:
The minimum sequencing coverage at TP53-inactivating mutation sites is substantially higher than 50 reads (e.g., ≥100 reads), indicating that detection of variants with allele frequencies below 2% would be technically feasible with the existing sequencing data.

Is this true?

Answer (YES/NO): NO